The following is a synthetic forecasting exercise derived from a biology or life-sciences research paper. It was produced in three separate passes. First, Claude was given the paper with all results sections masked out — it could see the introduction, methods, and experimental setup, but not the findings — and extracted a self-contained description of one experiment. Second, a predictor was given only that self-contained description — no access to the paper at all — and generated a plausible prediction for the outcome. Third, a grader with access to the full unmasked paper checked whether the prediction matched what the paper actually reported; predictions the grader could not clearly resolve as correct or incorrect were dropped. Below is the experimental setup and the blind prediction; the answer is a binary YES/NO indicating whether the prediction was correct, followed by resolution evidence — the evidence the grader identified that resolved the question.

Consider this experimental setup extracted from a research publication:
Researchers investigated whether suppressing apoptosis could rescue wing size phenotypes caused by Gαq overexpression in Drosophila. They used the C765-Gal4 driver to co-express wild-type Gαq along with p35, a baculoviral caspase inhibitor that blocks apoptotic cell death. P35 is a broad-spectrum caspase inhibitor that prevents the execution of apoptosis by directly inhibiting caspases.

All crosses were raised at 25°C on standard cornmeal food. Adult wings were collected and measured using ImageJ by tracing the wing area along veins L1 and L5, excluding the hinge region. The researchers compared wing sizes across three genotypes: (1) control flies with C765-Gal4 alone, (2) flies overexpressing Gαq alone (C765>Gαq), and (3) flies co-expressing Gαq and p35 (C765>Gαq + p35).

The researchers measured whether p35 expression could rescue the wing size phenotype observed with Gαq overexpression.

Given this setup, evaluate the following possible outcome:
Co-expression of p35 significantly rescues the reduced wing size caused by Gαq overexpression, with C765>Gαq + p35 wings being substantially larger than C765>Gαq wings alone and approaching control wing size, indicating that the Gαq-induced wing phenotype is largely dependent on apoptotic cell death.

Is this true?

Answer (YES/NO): NO